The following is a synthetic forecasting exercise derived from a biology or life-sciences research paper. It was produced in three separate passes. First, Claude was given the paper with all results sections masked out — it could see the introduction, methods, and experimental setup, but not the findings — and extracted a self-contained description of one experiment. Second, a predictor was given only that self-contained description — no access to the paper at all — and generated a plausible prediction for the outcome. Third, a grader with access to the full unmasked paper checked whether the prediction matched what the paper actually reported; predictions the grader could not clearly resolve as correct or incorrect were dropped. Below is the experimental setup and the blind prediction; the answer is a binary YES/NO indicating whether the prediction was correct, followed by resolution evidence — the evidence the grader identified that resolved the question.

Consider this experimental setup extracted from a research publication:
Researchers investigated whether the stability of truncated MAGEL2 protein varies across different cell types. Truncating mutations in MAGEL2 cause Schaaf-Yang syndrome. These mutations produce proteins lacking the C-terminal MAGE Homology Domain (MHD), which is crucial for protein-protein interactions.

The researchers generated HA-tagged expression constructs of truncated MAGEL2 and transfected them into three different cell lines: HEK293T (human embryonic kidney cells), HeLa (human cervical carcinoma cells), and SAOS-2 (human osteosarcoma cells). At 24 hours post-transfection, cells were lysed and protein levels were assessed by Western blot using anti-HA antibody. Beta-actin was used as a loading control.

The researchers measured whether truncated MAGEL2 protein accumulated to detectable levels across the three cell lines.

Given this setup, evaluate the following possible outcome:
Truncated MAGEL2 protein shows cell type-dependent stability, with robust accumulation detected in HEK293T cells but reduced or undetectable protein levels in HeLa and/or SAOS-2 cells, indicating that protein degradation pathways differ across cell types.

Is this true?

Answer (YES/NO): NO